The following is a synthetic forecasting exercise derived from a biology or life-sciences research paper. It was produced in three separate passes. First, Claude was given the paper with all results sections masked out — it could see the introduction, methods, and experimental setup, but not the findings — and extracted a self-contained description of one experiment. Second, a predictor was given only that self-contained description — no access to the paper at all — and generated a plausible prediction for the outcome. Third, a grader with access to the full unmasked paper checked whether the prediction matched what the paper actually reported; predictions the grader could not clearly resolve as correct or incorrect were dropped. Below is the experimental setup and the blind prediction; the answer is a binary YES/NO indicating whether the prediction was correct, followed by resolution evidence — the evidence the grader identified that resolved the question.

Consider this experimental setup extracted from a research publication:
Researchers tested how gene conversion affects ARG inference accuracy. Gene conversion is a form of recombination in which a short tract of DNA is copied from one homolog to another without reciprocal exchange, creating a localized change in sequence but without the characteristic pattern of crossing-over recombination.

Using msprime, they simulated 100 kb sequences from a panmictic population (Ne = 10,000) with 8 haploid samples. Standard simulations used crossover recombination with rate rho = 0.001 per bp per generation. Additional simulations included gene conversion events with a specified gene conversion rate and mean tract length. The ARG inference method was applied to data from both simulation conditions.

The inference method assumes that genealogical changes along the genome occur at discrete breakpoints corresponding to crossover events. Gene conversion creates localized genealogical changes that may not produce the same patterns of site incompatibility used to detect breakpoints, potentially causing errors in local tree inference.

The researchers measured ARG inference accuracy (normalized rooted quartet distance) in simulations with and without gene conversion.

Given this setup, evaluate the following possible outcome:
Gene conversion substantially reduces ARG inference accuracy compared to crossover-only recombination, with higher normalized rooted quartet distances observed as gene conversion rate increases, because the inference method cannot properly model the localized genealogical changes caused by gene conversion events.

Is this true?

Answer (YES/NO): NO